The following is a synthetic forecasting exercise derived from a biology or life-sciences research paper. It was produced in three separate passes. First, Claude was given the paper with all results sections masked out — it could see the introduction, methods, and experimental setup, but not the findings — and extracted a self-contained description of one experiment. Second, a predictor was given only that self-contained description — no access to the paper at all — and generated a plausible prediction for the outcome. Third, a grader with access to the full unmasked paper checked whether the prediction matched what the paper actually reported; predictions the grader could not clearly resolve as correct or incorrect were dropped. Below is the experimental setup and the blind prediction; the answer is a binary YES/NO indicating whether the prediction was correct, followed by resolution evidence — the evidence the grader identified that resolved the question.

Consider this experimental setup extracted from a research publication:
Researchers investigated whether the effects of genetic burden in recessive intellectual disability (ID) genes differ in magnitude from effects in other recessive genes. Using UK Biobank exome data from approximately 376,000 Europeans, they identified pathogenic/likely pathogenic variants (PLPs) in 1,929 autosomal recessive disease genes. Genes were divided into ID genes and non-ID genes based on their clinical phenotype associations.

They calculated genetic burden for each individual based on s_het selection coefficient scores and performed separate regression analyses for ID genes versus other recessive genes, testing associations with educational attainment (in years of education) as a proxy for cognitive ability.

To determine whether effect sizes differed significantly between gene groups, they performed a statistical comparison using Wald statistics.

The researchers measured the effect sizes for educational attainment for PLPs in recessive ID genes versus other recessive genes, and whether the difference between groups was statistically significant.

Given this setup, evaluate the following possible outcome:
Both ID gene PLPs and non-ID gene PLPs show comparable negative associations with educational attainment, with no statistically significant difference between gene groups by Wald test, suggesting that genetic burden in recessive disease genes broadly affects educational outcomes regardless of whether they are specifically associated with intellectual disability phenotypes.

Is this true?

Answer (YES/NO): NO